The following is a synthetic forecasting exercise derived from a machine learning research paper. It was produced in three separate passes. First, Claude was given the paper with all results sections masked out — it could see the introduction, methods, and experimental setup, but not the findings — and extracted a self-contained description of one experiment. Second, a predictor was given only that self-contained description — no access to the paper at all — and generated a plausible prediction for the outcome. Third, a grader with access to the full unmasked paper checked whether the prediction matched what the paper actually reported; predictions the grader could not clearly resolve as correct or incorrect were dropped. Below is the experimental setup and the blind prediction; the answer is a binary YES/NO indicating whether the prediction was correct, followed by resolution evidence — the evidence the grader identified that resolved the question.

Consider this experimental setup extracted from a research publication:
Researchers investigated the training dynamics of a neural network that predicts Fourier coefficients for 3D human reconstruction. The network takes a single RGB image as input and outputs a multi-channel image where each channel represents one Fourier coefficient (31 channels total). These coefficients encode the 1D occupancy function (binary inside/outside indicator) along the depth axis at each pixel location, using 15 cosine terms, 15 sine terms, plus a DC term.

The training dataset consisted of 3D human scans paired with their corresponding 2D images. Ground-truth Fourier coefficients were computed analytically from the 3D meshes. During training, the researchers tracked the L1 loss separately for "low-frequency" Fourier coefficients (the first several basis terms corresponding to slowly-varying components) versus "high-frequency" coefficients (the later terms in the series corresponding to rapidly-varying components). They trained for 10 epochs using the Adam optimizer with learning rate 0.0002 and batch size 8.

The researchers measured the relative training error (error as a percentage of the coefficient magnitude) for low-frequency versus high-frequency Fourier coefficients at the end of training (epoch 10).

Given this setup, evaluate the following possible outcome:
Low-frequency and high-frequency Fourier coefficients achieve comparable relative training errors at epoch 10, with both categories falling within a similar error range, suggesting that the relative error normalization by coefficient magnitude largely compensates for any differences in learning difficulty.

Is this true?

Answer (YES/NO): NO